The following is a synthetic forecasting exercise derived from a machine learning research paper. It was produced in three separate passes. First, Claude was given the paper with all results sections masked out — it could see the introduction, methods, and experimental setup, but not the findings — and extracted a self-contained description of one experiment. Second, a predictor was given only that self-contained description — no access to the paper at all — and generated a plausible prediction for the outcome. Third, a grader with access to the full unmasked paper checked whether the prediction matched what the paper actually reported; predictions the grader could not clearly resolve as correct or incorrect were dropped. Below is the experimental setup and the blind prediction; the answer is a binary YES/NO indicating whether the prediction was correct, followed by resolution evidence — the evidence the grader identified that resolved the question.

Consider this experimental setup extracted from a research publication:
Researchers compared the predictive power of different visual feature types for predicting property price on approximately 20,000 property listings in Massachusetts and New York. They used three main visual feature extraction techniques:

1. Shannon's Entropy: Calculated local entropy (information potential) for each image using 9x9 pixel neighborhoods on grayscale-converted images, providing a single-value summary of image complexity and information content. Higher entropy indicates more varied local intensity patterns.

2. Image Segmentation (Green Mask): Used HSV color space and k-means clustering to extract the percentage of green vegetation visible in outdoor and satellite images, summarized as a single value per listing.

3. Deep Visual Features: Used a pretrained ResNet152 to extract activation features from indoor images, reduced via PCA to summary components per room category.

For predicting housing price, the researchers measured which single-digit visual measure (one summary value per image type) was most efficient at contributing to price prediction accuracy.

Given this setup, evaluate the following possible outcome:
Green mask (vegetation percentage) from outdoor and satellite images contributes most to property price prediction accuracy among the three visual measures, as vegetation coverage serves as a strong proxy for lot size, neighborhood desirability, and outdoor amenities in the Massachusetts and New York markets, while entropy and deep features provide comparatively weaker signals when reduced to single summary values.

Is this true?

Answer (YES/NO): NO